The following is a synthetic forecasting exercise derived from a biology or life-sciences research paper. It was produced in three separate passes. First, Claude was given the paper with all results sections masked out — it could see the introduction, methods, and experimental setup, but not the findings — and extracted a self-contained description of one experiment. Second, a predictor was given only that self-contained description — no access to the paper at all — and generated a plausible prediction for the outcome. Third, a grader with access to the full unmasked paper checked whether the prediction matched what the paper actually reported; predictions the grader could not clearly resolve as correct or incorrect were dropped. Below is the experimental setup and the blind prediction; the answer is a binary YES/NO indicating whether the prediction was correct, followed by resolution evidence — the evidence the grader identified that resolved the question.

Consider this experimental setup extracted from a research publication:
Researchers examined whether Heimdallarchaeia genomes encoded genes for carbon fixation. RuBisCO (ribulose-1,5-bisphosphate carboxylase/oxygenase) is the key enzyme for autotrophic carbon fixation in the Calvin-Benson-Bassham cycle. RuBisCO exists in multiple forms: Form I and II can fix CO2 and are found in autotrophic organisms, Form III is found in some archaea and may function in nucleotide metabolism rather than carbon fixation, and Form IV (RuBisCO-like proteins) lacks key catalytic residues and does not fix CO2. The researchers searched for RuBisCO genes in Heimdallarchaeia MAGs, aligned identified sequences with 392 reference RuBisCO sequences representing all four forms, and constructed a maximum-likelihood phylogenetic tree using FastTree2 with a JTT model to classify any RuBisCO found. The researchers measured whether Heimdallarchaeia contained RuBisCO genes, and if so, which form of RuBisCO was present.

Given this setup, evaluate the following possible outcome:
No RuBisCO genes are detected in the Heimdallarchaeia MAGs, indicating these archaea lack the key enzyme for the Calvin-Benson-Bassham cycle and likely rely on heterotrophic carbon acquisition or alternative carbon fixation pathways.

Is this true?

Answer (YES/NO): NO